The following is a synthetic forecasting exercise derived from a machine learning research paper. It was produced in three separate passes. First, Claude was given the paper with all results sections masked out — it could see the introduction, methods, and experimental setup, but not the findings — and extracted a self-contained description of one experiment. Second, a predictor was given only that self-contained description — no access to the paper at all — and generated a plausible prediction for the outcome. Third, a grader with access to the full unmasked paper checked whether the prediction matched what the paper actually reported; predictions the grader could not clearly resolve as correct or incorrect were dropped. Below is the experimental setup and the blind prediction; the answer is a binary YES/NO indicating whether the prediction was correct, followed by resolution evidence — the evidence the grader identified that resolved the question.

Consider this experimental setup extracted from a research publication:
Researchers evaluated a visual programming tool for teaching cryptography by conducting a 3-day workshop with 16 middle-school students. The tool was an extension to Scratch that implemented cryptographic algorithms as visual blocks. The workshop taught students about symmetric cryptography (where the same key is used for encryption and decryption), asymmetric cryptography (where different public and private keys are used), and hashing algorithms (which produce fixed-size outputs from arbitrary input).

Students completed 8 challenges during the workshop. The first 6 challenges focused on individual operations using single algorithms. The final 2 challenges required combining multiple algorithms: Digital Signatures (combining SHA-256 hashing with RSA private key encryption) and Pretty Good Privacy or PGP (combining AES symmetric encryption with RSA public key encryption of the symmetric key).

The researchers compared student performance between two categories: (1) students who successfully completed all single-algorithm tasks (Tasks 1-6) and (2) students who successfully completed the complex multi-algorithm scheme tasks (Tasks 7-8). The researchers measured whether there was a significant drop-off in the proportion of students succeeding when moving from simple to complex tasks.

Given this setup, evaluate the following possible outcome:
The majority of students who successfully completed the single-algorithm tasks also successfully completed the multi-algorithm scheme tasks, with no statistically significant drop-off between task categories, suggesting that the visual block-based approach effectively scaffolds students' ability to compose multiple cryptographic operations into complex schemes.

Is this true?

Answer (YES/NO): NO